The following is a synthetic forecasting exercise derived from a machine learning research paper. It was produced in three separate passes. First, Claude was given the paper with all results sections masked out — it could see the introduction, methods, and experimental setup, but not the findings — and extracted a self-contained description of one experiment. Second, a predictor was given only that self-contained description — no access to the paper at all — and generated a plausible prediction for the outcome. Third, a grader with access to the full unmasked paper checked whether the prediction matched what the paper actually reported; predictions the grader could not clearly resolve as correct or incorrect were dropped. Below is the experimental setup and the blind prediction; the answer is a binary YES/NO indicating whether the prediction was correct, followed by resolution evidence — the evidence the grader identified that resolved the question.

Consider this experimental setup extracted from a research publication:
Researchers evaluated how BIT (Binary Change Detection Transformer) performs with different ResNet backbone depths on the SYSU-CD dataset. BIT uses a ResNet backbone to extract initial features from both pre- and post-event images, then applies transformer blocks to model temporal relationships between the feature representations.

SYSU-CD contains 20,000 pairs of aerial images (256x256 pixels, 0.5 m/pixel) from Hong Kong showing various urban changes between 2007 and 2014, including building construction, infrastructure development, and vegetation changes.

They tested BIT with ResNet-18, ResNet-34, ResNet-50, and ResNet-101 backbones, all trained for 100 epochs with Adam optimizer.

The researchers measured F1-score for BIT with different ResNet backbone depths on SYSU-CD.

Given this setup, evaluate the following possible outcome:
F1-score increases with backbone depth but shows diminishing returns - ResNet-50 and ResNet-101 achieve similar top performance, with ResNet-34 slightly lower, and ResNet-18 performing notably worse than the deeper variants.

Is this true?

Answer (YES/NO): NO